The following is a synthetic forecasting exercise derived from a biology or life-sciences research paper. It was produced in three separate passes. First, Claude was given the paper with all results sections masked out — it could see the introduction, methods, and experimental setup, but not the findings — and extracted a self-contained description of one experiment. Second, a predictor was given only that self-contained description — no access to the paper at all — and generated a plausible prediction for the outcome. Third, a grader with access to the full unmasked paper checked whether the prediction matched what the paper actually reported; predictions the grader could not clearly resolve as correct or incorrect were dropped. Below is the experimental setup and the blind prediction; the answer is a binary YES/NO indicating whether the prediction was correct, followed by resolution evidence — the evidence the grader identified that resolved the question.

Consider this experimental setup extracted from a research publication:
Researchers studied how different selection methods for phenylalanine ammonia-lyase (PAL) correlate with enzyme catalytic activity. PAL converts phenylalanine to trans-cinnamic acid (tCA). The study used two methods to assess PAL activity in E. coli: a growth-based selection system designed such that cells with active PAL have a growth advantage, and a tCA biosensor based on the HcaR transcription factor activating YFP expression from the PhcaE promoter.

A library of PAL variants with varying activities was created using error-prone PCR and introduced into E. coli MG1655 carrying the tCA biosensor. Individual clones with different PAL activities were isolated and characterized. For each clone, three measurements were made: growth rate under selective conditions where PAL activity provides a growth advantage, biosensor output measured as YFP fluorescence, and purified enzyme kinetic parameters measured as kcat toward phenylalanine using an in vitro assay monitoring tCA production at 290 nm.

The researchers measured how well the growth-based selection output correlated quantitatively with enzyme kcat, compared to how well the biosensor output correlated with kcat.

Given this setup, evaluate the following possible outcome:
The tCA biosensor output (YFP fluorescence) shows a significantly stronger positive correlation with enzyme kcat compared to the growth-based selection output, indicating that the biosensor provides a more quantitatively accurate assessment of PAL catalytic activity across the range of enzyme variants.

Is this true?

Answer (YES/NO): YES